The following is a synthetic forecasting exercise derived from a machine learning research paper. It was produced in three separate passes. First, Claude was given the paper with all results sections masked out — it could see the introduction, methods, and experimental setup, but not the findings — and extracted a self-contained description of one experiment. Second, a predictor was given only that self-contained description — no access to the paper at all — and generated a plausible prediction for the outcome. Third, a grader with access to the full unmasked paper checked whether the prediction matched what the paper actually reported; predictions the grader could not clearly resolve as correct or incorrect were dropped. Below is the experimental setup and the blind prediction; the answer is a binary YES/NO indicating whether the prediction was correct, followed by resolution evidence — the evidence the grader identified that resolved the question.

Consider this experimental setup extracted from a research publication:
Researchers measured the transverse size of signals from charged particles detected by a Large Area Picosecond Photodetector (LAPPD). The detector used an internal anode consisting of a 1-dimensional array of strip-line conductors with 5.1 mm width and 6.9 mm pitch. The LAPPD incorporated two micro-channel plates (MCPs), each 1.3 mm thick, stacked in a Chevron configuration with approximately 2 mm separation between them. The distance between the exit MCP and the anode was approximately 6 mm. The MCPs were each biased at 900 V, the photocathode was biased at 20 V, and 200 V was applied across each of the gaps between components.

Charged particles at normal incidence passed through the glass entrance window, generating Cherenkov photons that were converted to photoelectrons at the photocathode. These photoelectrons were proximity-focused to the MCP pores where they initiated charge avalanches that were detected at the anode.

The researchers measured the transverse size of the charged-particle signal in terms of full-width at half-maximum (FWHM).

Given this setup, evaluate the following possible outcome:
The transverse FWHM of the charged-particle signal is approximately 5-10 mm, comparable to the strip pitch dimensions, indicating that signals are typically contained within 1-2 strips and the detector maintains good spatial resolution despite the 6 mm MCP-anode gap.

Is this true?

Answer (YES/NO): NO